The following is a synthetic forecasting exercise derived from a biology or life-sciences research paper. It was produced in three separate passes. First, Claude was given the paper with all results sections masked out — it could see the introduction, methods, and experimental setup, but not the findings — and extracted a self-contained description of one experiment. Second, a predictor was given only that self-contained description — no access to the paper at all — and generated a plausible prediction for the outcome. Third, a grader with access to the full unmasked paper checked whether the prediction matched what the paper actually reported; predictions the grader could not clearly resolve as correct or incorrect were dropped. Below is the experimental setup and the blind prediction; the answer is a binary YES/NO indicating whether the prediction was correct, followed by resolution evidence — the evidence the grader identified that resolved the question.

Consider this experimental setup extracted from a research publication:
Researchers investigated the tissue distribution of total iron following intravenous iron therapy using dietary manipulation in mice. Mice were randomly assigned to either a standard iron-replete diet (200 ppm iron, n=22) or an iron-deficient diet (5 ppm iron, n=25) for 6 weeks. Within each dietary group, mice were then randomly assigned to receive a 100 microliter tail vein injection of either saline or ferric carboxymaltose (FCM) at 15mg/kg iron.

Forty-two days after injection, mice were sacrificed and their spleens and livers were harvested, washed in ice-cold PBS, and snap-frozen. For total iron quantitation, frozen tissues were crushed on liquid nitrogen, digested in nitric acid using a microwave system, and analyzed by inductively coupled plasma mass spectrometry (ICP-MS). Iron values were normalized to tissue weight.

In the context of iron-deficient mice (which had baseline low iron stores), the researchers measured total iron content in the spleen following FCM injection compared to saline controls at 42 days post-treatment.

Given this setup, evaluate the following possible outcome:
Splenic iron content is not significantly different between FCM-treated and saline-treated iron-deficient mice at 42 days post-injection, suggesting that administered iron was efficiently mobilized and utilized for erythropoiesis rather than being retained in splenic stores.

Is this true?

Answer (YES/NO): NO